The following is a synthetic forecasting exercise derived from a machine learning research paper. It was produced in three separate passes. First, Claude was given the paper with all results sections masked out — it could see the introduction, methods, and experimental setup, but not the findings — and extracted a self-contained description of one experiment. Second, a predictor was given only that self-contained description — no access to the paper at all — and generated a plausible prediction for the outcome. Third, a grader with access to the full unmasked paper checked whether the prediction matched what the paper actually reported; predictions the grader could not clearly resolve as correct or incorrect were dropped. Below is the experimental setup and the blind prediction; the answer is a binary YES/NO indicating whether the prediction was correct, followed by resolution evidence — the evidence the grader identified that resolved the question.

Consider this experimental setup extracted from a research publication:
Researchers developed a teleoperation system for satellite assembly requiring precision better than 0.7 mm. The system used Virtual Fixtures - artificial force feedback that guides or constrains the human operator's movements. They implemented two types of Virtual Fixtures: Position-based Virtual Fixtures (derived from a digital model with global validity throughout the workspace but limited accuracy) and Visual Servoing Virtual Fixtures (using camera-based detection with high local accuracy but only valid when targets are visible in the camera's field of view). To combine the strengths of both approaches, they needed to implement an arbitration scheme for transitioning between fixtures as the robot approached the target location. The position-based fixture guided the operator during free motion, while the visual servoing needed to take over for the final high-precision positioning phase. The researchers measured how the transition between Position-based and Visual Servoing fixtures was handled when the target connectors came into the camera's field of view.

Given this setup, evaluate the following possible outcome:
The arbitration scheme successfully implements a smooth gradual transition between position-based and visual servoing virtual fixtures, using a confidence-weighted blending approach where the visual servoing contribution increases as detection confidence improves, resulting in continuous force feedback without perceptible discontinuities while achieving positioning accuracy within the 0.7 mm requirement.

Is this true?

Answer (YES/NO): NO